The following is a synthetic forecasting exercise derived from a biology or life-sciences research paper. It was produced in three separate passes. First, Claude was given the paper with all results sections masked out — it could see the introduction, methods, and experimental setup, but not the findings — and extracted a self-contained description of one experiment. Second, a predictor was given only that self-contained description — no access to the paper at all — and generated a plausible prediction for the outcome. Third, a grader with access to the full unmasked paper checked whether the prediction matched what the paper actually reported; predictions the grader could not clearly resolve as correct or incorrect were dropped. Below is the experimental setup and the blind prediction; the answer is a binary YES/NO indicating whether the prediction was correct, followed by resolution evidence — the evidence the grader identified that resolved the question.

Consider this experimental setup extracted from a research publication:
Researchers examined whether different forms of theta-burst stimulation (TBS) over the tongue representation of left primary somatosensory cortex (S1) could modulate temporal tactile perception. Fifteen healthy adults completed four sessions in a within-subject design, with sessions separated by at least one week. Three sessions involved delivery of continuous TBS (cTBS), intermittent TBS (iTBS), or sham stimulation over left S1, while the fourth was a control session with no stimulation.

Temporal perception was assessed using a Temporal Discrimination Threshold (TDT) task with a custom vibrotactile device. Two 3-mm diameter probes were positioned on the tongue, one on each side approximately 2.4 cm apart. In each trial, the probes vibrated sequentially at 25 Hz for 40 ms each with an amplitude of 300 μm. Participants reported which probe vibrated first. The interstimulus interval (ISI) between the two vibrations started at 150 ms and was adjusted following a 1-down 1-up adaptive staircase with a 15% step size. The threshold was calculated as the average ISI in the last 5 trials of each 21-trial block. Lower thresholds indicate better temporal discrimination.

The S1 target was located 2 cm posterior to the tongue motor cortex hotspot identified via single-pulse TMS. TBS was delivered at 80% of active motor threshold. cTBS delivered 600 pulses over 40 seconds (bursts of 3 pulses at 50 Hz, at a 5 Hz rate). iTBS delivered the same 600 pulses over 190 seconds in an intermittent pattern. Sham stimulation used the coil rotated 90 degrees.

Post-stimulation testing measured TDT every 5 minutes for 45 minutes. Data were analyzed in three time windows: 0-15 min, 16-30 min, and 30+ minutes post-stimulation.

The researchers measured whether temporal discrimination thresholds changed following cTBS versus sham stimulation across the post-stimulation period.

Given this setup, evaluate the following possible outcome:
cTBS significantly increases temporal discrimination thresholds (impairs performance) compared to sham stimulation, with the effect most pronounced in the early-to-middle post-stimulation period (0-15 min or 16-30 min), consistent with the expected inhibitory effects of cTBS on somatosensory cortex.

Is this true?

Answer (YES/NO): NO